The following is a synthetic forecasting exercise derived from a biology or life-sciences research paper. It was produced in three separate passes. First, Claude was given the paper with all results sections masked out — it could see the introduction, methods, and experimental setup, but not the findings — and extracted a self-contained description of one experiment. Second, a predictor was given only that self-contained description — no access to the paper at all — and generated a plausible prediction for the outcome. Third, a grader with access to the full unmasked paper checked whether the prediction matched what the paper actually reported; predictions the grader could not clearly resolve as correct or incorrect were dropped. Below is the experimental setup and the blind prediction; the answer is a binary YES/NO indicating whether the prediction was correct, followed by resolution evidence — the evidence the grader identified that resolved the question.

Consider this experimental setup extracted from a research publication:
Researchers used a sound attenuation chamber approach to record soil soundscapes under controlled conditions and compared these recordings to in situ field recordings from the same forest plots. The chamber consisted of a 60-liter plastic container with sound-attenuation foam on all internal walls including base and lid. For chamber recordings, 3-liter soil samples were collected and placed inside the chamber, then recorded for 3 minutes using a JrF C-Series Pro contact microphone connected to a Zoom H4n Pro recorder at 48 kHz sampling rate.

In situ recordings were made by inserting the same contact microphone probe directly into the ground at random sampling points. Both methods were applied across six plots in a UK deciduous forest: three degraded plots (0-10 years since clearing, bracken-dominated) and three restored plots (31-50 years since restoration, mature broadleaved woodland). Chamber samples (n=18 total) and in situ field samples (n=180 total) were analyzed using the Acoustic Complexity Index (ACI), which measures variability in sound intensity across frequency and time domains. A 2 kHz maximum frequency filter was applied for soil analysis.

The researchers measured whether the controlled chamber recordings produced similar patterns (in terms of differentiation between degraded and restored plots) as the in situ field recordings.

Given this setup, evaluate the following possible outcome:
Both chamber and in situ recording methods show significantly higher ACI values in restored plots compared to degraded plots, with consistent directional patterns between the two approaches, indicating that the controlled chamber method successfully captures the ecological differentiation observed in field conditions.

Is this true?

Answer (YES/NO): NO